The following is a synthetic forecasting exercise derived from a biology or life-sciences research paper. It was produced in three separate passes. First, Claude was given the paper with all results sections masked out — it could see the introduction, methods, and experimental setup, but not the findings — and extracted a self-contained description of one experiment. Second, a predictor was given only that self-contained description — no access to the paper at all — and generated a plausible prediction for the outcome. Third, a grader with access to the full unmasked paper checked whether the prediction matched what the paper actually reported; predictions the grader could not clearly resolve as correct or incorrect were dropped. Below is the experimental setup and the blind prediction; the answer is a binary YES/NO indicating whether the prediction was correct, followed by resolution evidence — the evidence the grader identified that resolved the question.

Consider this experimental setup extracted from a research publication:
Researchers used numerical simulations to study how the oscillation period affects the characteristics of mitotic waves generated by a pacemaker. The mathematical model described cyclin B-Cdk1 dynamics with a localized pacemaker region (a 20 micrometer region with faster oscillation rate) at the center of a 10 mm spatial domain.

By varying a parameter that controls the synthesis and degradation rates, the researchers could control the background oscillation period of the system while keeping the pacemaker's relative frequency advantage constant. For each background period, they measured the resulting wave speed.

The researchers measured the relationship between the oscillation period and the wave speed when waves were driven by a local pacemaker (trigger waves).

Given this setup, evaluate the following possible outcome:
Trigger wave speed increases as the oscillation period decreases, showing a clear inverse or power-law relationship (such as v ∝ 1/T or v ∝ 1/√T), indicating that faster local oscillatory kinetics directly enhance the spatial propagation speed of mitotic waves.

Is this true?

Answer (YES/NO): NO